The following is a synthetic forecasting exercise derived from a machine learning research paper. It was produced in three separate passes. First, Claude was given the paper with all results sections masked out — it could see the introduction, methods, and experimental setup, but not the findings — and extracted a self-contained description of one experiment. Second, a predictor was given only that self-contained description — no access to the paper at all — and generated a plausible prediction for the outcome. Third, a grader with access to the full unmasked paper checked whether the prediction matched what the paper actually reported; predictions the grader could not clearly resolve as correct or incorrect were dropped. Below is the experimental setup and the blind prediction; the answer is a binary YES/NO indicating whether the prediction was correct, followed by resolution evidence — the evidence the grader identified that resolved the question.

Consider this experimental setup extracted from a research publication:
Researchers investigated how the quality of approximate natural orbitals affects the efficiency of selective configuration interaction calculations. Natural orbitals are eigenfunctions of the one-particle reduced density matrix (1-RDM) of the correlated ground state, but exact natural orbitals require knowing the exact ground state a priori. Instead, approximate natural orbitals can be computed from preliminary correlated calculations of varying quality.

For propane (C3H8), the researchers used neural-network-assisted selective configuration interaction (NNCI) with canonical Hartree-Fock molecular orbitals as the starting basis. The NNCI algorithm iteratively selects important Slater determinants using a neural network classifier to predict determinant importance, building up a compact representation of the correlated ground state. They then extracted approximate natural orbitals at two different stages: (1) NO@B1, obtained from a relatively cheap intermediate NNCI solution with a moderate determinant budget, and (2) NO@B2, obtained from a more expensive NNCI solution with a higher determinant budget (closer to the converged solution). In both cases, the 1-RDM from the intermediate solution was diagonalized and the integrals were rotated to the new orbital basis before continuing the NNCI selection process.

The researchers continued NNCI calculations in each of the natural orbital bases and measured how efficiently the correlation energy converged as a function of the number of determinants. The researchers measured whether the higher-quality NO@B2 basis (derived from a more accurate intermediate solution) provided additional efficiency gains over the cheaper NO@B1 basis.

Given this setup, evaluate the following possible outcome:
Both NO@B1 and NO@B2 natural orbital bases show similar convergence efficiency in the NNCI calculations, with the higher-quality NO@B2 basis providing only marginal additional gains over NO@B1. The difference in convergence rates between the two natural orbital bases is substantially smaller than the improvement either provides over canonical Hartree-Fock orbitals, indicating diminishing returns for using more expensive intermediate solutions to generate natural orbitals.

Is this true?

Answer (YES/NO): NO